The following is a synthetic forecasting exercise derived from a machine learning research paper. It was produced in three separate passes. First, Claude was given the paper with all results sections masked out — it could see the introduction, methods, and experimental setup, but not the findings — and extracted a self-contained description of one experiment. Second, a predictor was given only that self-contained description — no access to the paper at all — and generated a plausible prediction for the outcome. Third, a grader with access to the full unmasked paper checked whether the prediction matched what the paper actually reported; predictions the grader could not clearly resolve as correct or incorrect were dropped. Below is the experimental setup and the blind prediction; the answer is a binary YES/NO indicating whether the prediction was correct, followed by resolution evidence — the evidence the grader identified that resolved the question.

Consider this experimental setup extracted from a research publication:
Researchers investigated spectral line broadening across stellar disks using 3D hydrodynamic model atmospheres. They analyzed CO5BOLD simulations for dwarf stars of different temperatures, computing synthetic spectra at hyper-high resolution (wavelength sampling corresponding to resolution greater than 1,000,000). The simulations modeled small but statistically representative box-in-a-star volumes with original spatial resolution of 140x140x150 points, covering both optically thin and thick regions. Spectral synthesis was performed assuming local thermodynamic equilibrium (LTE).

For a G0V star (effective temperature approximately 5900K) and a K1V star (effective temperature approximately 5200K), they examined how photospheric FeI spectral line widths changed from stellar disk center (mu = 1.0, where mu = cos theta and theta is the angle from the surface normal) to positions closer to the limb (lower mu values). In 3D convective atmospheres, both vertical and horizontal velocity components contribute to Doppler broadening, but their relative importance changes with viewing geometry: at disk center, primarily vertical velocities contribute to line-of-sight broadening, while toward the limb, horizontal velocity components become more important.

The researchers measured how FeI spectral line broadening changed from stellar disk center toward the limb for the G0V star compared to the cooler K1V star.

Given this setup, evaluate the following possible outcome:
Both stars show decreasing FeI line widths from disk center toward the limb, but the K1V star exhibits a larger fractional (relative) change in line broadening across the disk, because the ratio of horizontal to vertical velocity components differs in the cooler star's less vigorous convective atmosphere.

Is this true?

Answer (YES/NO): NO